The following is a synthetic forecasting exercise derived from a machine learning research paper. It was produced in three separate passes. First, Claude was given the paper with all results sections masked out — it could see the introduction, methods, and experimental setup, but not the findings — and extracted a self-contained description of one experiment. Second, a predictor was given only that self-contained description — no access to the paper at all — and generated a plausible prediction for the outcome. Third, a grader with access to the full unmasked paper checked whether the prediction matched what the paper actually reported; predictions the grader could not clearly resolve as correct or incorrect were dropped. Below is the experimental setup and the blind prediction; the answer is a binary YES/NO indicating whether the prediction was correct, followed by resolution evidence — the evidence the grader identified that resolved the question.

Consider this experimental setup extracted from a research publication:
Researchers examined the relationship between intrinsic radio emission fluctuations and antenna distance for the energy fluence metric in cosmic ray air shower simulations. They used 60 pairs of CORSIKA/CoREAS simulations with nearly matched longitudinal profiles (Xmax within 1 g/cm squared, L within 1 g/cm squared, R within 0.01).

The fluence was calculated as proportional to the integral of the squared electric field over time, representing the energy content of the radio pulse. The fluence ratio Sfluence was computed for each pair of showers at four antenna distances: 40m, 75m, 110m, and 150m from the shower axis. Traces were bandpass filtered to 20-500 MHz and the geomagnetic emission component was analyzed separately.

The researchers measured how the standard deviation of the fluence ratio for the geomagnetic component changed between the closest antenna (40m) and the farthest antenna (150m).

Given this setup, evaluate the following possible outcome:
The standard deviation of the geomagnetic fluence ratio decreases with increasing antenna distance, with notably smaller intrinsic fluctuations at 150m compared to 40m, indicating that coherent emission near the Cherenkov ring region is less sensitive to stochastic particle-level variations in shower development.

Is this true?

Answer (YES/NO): NO